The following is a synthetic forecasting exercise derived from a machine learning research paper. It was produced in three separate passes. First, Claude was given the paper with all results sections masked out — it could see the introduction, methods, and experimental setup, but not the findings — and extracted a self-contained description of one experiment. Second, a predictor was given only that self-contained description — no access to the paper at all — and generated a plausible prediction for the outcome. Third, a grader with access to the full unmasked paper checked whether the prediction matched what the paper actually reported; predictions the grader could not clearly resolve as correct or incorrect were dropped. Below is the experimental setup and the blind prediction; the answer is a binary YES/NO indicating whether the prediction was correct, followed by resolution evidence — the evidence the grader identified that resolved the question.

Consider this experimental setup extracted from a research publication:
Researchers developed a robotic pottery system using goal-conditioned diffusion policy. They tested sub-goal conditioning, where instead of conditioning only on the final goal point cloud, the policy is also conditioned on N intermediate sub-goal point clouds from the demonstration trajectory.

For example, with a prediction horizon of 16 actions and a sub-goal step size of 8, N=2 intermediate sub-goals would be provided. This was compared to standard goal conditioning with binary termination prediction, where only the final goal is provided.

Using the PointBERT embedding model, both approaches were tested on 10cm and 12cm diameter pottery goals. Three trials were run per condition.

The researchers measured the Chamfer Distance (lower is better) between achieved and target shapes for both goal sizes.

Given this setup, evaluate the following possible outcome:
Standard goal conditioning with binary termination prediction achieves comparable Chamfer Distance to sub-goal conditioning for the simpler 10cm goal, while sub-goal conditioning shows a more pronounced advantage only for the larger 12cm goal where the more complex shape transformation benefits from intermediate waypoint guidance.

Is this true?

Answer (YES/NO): NO